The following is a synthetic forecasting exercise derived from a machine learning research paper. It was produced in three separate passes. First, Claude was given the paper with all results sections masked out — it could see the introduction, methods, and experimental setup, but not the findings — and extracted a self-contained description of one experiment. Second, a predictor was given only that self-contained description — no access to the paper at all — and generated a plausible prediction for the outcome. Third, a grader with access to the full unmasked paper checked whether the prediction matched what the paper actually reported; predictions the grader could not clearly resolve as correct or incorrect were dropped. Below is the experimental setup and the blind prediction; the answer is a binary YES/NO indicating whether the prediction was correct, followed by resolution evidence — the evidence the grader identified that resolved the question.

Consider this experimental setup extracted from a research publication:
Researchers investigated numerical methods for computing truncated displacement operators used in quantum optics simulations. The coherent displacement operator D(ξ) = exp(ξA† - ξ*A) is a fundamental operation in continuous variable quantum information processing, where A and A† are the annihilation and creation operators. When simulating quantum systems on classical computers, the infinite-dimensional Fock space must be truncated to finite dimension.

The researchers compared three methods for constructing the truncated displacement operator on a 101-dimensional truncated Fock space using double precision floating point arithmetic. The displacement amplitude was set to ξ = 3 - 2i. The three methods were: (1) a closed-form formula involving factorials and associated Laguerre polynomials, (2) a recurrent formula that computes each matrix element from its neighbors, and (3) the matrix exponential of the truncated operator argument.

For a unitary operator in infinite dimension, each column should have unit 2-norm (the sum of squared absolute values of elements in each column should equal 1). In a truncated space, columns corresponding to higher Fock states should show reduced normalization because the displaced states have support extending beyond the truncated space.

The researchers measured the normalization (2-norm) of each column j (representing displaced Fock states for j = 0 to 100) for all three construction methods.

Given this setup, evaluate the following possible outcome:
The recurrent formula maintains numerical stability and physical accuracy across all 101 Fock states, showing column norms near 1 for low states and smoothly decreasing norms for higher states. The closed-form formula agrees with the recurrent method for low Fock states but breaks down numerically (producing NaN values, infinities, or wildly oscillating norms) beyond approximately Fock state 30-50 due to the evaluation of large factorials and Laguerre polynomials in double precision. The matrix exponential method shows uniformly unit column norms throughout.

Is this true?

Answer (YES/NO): NO